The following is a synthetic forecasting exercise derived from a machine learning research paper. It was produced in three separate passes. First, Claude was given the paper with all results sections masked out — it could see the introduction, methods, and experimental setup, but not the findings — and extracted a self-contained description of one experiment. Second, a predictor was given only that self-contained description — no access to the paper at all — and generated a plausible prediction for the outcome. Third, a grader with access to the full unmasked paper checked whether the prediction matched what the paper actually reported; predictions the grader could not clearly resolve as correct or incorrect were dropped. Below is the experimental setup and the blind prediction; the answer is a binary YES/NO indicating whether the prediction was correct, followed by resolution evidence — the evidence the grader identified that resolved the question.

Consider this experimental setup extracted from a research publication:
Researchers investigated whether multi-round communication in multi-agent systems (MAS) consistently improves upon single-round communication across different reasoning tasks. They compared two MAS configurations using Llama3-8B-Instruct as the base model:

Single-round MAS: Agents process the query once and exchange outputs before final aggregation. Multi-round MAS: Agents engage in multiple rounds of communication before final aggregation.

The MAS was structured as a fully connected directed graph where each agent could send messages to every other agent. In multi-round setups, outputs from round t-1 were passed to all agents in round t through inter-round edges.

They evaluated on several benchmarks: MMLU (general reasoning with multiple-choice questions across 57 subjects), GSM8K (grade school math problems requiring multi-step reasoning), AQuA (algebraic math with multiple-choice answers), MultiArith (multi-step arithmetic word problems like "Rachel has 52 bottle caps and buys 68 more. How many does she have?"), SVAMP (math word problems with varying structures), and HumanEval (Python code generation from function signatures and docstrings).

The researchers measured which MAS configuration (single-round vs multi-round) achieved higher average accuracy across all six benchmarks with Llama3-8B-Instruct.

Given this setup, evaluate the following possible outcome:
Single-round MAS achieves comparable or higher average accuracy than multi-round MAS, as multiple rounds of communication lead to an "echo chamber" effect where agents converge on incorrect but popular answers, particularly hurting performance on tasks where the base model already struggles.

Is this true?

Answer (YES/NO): NO